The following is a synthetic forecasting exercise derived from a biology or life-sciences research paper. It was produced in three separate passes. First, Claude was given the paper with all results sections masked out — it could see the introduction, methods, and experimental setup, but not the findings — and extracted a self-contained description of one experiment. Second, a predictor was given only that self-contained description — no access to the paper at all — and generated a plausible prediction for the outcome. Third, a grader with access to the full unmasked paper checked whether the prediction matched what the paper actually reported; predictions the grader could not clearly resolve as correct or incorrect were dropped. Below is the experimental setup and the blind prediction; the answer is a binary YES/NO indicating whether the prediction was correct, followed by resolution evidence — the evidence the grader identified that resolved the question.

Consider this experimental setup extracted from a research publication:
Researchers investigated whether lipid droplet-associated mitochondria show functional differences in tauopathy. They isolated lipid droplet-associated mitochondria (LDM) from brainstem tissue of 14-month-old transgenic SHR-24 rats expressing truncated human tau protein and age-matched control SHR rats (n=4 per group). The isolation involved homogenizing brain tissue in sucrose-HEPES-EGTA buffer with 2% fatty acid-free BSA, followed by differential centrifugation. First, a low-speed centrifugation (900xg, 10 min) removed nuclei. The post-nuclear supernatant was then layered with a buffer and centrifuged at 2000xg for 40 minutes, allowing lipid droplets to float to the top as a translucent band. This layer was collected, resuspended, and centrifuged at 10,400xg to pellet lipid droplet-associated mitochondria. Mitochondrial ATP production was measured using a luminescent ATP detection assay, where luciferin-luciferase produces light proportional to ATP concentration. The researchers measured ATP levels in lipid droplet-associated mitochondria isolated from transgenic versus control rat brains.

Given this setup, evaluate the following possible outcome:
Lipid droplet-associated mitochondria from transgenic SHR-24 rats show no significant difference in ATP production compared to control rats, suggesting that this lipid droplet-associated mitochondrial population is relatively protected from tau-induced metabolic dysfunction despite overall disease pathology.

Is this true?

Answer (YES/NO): NO